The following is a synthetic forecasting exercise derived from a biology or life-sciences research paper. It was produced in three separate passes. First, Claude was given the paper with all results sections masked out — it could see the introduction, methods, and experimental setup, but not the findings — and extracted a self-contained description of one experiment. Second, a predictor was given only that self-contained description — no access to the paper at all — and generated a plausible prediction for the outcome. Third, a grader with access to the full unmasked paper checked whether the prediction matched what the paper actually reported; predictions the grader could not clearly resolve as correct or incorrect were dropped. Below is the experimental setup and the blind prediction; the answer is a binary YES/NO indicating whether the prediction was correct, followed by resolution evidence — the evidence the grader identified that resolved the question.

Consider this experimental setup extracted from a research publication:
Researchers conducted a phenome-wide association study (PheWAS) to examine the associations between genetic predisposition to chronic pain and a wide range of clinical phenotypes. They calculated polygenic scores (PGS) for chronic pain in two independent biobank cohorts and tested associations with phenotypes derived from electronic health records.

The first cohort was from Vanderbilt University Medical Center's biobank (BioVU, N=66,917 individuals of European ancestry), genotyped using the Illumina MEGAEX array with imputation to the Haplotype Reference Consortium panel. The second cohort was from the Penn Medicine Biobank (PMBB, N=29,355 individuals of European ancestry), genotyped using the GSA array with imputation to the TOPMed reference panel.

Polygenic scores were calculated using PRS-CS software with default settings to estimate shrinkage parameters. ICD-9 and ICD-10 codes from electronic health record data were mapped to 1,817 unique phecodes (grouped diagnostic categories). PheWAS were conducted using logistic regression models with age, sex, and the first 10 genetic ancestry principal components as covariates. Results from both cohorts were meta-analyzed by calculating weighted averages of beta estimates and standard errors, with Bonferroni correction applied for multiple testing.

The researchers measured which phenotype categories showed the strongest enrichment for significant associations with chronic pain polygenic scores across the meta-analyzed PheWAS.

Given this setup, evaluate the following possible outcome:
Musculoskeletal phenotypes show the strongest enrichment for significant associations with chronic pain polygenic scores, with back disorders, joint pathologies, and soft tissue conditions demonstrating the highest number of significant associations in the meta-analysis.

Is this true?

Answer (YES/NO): NO